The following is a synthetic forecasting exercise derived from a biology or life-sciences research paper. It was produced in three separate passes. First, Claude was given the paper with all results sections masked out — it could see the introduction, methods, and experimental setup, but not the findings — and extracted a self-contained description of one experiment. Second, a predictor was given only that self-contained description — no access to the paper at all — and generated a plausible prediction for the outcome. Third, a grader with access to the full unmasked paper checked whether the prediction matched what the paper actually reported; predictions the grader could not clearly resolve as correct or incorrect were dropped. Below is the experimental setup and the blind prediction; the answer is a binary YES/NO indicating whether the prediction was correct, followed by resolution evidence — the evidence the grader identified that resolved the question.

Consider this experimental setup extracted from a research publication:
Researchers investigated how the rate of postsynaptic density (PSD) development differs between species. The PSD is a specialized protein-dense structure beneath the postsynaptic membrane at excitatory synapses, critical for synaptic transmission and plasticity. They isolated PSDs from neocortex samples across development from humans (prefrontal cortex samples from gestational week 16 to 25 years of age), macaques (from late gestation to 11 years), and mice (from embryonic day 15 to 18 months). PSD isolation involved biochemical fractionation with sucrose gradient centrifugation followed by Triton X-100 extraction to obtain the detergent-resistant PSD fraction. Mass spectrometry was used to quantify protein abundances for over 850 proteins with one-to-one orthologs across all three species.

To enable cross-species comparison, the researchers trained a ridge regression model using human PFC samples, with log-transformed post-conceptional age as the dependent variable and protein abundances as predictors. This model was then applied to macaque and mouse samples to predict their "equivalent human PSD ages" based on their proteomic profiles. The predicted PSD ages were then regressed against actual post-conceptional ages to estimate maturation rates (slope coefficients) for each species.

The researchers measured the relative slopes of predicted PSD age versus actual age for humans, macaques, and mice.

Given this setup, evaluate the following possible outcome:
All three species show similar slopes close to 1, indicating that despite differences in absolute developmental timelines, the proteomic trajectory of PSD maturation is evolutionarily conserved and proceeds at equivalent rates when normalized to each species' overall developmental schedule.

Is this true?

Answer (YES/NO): NO